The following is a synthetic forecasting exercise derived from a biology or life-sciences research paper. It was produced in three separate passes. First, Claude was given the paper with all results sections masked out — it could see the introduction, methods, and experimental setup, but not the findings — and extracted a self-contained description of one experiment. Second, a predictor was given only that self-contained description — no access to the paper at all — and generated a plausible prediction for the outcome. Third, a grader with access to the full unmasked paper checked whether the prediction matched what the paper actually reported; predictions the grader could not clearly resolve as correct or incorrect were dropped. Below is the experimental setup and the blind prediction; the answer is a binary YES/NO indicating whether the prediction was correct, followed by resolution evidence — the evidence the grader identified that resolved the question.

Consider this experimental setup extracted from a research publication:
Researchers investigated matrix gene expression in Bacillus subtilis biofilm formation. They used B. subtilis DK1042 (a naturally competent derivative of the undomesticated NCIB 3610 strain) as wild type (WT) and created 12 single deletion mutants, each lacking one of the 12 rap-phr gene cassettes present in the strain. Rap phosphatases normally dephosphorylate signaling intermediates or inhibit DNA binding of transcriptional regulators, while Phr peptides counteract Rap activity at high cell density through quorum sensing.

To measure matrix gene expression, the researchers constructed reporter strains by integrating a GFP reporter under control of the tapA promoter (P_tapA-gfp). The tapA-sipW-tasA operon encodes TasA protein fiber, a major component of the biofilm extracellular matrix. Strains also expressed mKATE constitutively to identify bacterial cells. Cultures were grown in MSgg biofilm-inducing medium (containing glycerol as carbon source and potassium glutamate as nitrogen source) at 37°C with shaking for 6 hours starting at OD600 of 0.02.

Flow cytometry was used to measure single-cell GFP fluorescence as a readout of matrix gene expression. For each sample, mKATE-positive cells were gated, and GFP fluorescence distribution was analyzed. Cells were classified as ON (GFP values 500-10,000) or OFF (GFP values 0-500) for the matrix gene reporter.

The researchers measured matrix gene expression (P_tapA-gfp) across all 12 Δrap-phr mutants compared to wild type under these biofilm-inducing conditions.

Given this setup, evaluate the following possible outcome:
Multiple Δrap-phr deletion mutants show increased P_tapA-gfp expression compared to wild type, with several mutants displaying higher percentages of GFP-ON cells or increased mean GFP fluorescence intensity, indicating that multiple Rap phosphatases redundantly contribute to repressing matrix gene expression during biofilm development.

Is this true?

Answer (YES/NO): YES